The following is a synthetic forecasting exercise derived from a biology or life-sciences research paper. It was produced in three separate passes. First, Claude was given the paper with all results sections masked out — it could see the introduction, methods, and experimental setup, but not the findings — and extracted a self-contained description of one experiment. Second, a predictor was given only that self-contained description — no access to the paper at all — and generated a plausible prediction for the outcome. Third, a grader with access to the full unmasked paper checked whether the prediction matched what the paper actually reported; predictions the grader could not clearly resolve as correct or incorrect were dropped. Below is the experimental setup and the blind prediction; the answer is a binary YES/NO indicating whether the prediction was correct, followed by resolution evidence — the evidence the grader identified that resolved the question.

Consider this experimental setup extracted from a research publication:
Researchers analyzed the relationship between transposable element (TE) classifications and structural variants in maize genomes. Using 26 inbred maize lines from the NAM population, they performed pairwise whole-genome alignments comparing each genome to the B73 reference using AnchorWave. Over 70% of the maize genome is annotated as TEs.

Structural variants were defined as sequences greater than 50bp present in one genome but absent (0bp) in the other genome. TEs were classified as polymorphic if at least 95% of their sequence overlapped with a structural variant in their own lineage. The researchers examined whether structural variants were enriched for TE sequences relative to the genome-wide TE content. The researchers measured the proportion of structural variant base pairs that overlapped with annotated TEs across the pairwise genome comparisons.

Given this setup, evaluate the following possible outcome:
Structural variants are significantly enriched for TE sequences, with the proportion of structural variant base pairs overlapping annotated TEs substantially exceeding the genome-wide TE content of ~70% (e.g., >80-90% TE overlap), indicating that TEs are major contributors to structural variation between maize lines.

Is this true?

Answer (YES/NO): YES